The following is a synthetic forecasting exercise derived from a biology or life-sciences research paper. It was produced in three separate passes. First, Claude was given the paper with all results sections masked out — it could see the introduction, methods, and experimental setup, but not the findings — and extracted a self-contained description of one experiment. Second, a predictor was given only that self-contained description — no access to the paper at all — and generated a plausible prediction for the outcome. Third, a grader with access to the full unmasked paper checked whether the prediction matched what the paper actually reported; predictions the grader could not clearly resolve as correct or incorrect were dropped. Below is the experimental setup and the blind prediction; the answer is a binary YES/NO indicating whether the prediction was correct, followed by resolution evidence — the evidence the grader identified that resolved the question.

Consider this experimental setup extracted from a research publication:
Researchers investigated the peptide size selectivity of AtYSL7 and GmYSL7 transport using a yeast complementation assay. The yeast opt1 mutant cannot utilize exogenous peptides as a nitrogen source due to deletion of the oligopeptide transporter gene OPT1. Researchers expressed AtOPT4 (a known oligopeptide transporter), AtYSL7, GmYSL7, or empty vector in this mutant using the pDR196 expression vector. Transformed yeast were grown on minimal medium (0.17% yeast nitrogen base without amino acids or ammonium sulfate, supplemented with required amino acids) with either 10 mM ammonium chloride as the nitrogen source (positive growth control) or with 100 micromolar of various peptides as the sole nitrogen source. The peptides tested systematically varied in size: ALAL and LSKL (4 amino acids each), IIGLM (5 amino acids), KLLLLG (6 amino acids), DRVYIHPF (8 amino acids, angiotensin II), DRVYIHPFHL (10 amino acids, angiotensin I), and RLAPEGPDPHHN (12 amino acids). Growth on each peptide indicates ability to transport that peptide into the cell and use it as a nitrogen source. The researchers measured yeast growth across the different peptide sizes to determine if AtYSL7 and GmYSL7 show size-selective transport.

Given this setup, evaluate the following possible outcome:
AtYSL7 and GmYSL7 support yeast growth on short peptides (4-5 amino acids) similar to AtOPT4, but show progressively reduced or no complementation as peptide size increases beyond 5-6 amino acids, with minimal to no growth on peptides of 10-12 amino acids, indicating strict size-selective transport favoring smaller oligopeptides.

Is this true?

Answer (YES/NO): NO